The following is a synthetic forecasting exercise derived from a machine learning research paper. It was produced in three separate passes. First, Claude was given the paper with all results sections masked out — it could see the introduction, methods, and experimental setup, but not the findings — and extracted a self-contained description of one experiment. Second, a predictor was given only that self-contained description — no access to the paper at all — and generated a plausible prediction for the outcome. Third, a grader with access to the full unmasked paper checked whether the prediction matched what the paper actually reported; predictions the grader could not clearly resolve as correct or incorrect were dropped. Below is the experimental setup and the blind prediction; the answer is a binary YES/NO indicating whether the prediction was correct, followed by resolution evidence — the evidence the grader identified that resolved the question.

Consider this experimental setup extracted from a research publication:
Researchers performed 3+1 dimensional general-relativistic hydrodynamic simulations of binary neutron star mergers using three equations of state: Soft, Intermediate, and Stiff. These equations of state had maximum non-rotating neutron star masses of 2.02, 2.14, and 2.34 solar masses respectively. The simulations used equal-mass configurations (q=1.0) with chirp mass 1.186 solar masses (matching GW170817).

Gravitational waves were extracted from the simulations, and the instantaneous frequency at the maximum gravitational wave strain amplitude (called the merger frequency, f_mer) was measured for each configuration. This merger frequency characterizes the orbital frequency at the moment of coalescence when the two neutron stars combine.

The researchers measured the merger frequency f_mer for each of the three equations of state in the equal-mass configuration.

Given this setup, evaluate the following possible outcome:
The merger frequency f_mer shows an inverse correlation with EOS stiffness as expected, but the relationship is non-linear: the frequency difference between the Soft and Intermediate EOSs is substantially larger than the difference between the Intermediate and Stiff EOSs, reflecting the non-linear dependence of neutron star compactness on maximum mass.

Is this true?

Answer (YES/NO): YES